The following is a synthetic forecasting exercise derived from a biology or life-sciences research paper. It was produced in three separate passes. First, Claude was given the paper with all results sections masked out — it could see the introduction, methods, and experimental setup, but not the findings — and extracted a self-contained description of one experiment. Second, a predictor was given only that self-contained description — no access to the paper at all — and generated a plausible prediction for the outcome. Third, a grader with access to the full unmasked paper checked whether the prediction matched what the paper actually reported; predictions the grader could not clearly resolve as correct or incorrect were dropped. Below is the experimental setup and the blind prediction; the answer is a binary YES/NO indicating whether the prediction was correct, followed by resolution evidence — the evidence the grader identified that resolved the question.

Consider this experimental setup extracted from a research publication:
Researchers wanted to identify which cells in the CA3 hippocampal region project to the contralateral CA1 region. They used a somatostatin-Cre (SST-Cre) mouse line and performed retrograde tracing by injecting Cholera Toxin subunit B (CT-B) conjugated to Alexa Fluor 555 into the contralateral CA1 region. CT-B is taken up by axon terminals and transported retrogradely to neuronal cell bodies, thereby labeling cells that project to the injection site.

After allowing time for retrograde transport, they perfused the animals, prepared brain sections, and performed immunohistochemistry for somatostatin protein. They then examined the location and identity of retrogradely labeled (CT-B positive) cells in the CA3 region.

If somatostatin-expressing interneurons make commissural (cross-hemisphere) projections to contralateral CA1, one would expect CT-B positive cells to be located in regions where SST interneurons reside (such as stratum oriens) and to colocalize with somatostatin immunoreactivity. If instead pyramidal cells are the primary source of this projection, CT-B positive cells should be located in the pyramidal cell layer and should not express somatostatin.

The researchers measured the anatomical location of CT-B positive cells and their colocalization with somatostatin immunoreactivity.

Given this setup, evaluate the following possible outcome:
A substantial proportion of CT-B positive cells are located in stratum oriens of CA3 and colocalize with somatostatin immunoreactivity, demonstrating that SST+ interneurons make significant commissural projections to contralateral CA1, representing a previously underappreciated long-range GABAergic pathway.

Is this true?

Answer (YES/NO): NO